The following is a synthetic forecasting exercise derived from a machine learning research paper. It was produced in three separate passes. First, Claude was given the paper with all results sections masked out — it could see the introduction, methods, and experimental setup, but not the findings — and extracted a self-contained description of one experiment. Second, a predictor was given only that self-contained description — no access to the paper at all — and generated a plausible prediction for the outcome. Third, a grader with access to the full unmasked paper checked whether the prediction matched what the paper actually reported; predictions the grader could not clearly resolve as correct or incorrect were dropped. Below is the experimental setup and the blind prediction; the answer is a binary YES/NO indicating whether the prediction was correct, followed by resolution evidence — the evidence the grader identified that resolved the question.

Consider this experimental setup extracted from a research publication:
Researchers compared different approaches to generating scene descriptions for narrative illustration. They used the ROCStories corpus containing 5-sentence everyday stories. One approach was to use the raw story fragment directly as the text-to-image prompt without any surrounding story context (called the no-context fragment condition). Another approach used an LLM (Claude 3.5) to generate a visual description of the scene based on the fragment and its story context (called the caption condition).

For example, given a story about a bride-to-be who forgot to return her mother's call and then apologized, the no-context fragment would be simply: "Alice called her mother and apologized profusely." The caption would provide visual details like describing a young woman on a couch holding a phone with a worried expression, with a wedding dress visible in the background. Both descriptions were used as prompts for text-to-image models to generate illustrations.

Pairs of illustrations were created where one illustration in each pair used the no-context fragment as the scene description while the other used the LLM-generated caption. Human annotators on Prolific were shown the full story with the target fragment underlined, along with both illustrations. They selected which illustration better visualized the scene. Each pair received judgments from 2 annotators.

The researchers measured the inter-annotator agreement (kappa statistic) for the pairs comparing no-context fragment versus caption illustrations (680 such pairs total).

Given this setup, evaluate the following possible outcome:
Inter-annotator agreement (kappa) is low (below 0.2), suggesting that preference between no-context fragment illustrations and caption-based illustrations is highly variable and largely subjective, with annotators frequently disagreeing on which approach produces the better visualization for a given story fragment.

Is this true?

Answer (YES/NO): NO